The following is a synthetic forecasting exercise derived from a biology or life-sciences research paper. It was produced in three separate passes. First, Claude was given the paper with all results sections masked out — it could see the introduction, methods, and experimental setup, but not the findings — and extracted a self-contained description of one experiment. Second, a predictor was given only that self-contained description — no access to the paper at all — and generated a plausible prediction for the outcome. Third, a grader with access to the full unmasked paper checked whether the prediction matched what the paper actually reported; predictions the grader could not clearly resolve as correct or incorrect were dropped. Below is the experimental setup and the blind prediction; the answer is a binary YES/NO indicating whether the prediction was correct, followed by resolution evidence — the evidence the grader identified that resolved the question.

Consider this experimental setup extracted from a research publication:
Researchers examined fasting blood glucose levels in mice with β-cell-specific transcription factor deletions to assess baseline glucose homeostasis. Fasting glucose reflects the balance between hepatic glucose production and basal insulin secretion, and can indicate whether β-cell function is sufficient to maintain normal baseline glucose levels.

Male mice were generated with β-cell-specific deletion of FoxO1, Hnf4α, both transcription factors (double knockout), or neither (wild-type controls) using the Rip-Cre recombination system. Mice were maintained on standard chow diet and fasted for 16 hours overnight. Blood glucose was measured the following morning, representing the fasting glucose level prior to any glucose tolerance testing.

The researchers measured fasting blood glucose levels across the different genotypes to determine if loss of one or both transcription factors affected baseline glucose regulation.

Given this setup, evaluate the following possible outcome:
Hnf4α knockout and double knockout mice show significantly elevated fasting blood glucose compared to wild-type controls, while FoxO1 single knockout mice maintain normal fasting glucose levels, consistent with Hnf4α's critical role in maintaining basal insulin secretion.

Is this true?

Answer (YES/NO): NO